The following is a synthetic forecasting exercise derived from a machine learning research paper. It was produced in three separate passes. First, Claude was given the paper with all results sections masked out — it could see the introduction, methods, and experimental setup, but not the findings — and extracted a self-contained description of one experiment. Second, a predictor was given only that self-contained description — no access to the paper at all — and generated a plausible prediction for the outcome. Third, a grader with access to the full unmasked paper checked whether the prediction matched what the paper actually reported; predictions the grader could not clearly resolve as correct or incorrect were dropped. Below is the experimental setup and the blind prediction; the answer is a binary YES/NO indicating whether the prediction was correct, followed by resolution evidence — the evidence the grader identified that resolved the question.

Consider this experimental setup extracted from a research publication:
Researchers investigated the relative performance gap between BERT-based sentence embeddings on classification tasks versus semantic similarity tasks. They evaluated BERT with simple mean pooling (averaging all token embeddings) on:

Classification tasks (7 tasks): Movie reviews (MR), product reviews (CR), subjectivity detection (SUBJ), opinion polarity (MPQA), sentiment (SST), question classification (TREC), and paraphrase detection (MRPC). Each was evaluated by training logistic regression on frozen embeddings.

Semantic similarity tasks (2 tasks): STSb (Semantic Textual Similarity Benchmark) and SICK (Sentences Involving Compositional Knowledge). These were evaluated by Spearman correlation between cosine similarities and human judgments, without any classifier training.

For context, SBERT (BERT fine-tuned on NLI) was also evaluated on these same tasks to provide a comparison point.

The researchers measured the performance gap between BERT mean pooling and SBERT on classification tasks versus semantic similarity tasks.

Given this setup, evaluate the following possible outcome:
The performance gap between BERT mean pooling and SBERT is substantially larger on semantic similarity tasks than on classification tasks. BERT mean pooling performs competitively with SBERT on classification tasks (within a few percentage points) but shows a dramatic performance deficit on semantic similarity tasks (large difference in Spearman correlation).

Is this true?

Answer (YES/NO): YES